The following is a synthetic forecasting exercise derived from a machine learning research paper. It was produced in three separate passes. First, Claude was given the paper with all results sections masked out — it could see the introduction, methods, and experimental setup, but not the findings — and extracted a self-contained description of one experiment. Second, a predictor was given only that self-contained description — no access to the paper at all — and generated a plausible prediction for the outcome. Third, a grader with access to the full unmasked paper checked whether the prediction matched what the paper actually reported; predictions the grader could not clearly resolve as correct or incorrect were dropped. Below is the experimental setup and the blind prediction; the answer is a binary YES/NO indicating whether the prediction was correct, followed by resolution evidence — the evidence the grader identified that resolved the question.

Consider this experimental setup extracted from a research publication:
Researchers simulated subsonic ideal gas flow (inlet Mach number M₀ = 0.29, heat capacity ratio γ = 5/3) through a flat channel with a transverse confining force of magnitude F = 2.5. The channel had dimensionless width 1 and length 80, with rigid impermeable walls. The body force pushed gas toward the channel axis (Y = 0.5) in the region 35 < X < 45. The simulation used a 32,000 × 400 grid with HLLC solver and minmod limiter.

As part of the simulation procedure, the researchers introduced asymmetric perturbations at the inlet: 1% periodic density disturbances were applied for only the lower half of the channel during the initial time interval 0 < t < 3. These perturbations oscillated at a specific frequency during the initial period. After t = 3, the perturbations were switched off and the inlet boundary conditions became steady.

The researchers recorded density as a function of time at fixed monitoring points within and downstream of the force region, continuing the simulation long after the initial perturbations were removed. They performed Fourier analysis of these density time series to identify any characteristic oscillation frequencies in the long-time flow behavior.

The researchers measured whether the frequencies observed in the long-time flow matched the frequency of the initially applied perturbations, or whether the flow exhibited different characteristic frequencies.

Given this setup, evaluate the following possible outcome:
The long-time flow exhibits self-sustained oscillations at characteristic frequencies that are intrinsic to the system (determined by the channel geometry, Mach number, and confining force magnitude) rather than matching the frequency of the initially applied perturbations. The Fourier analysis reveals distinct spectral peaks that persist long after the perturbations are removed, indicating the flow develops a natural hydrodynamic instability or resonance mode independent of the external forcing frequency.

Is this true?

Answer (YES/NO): YES